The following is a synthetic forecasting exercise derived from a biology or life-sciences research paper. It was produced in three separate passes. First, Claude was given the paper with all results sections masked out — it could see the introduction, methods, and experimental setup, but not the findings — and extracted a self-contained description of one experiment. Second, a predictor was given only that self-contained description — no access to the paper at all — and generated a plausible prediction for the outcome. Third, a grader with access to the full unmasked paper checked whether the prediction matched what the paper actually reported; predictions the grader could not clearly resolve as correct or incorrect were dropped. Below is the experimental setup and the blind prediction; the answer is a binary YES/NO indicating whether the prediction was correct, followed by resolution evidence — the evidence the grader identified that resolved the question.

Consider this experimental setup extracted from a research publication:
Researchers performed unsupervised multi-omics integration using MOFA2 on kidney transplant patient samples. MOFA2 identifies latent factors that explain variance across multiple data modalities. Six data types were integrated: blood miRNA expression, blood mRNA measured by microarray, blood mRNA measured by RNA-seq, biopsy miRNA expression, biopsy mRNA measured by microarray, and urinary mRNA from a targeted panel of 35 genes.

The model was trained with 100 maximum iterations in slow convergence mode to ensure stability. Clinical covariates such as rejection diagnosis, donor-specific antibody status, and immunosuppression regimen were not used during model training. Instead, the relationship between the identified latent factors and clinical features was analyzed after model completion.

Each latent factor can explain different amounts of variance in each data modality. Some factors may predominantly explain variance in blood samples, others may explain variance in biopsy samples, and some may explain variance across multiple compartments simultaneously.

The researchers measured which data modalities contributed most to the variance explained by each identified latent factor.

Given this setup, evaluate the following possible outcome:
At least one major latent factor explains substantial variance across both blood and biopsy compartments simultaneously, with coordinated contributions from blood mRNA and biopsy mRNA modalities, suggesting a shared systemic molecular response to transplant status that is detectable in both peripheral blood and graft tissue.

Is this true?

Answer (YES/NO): YES